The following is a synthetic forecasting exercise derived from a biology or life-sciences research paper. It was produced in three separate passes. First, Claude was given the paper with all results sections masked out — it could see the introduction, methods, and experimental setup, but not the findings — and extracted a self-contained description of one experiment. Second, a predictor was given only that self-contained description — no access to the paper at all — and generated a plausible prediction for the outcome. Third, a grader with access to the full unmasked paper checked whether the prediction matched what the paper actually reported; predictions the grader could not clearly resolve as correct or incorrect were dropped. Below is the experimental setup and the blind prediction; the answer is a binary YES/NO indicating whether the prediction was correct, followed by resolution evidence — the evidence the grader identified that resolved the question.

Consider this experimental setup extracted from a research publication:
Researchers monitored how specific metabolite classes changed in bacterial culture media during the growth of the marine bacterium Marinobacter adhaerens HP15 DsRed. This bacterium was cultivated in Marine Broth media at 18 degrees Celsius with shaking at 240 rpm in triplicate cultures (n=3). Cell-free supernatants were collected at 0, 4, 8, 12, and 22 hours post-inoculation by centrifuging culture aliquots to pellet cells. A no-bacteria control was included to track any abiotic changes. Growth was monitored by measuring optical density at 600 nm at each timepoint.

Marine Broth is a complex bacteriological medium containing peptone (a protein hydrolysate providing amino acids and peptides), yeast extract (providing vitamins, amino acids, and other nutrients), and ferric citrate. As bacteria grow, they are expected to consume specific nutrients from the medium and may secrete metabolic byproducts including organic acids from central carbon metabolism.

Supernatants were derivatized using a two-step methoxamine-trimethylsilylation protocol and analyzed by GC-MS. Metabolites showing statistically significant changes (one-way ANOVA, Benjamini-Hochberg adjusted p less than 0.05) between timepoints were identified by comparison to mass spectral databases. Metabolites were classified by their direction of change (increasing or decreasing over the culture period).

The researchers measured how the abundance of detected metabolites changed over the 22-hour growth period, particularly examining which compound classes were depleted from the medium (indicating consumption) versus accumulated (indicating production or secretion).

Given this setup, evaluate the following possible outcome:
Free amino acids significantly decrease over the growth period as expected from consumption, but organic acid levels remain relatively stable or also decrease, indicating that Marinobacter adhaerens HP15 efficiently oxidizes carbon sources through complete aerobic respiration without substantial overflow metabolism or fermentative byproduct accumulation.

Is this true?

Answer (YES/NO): YES